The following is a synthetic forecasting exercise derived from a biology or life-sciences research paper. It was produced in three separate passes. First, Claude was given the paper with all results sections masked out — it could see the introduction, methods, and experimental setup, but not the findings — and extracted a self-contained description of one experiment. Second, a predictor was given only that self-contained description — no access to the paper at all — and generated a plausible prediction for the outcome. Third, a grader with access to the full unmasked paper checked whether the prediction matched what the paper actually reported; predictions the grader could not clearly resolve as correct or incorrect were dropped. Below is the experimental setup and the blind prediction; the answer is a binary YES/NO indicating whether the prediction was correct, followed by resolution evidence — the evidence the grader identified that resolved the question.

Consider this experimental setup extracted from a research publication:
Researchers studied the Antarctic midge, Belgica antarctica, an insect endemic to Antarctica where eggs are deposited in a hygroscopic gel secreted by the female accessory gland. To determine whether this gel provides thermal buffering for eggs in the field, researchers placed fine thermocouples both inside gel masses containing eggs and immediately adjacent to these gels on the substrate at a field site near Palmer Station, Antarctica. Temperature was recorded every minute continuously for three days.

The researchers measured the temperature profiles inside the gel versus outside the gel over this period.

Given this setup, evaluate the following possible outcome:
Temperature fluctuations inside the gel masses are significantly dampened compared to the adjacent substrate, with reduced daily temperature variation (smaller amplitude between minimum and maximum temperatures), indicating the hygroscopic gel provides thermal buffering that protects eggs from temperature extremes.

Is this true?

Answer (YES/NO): YES